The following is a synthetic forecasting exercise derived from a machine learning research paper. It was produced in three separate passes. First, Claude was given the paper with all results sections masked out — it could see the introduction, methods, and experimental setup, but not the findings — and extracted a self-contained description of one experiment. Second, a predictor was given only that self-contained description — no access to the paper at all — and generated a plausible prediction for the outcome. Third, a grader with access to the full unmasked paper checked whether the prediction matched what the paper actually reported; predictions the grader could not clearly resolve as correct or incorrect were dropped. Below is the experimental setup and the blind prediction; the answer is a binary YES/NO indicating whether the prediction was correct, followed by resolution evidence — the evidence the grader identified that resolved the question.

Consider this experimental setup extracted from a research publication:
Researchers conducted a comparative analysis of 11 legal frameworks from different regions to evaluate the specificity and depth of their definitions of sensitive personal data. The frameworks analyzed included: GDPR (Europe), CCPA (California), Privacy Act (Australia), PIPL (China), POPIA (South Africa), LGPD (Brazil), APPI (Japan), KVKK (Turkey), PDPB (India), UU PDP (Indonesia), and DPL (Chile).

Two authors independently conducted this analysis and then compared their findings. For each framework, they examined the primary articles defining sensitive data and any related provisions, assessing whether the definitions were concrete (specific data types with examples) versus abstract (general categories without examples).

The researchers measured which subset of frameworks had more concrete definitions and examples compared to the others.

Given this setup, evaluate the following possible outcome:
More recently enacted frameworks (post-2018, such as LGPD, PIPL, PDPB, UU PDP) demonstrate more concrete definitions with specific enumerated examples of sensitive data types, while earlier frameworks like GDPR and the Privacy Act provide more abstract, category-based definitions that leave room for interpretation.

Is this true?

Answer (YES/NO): NO